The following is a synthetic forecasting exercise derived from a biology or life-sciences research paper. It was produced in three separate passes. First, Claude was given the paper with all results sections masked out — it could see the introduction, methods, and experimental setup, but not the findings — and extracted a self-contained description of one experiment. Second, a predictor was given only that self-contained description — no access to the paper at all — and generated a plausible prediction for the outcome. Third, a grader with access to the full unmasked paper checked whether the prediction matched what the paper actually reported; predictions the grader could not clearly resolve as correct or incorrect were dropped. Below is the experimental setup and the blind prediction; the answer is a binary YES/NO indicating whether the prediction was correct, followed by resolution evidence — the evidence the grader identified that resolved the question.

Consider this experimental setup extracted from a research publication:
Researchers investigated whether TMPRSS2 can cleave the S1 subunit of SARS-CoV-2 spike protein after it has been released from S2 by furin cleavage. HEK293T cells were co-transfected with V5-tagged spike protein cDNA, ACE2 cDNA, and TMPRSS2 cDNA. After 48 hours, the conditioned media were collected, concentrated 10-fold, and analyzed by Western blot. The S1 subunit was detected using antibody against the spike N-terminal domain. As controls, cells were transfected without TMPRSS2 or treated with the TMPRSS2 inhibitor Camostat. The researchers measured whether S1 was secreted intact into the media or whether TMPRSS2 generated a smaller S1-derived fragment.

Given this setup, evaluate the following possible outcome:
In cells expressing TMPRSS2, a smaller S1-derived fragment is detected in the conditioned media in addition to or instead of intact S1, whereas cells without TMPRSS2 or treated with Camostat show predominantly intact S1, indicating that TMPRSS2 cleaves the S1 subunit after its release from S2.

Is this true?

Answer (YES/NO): YES